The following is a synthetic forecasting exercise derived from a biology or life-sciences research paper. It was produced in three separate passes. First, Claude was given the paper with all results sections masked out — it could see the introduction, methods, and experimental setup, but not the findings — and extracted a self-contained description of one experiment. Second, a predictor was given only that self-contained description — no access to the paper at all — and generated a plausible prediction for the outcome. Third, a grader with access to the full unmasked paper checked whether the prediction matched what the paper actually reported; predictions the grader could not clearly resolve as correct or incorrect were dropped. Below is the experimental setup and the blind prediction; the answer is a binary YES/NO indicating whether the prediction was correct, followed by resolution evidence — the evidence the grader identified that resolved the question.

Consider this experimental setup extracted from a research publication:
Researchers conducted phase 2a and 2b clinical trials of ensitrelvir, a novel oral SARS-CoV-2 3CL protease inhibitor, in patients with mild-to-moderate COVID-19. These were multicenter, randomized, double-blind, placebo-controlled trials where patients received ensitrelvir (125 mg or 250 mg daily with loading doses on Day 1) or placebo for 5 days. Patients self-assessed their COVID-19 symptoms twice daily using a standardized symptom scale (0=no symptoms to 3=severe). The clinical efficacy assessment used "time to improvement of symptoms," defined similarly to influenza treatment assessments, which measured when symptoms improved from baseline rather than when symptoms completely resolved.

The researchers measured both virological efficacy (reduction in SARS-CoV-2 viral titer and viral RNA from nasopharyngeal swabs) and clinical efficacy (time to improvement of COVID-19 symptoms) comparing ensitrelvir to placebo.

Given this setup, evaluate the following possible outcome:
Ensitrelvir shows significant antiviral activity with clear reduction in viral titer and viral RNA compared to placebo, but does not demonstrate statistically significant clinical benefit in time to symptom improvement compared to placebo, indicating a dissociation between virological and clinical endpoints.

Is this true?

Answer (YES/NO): YES